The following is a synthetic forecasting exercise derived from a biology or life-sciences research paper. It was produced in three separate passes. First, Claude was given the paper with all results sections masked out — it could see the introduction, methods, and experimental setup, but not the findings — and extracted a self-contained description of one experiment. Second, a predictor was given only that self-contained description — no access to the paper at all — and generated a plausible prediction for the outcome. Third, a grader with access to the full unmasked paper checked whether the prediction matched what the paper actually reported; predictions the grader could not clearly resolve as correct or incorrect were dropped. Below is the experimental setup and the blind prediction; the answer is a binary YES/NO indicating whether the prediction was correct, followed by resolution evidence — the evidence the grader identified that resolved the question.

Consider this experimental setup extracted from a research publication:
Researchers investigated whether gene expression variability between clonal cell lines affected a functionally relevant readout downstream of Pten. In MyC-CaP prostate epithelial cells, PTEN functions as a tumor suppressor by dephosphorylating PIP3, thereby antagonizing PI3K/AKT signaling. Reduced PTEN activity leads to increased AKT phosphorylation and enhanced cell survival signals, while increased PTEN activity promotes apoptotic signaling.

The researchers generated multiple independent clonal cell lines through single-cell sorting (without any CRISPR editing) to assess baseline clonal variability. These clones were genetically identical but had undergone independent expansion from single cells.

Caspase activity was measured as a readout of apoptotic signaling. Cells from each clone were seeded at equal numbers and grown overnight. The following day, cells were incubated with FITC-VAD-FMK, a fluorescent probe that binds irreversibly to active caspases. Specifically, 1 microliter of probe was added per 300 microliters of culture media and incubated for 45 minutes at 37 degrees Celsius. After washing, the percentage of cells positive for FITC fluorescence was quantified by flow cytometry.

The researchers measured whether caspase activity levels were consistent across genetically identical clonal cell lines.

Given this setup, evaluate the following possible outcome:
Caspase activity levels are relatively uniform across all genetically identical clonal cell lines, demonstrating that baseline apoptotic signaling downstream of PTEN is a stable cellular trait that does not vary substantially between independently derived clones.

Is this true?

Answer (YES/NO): NO